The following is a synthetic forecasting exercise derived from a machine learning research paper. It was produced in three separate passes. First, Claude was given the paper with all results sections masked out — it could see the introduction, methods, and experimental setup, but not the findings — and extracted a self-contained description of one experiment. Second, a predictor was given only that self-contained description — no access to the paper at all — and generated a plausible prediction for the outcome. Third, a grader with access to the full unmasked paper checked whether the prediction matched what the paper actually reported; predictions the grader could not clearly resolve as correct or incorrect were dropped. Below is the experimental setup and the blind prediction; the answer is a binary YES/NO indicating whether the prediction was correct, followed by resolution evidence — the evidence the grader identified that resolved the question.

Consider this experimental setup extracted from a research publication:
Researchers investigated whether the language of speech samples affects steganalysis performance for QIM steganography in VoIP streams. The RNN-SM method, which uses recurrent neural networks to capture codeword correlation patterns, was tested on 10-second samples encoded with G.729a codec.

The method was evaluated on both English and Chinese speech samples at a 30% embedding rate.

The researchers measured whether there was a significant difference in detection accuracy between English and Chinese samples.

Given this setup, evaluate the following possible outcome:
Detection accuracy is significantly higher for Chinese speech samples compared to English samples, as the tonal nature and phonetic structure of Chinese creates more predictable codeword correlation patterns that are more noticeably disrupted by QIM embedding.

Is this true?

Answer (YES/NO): NO